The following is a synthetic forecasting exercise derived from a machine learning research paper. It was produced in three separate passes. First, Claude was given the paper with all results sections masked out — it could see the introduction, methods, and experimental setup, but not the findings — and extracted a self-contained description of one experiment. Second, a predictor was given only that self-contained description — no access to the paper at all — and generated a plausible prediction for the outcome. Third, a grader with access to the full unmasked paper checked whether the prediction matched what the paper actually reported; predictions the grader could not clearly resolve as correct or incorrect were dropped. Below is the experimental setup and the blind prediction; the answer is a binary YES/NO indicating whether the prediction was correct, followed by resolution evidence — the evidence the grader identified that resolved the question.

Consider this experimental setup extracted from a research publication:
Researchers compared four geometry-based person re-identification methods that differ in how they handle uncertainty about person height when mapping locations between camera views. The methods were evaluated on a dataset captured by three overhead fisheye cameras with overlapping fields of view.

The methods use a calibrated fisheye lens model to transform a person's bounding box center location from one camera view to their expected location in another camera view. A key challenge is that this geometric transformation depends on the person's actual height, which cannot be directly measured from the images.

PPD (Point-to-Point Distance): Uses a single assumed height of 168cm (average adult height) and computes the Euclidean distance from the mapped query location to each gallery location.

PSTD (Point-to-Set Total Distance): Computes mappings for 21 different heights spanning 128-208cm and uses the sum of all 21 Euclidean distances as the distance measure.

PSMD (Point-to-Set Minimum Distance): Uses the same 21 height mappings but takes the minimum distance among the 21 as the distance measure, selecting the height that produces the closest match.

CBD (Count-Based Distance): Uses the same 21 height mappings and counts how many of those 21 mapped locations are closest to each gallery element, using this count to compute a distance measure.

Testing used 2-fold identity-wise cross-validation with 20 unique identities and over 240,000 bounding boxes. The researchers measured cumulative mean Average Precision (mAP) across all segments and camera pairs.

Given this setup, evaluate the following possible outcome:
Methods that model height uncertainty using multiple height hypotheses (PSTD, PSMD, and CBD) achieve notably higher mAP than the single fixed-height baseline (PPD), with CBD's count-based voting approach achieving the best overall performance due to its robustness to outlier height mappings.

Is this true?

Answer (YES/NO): NO